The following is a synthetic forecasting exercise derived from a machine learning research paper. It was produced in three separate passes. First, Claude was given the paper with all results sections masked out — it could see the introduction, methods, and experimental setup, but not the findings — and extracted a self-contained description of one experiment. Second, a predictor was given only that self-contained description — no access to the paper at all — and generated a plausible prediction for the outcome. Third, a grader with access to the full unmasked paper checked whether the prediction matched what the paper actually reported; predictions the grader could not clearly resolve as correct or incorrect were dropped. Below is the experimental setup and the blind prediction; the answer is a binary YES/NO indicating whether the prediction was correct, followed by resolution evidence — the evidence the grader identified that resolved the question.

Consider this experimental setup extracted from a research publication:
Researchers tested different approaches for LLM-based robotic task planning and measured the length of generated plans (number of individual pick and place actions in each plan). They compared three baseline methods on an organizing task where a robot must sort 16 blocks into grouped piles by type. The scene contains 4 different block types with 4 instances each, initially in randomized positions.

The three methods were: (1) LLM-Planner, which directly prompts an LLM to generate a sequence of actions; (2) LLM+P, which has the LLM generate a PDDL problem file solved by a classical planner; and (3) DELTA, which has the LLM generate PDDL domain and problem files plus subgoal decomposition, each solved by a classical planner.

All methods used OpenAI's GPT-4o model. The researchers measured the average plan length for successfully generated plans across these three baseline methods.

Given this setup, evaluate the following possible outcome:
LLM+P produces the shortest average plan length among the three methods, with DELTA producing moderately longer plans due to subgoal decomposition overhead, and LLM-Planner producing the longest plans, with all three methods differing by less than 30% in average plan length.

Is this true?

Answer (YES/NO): NO